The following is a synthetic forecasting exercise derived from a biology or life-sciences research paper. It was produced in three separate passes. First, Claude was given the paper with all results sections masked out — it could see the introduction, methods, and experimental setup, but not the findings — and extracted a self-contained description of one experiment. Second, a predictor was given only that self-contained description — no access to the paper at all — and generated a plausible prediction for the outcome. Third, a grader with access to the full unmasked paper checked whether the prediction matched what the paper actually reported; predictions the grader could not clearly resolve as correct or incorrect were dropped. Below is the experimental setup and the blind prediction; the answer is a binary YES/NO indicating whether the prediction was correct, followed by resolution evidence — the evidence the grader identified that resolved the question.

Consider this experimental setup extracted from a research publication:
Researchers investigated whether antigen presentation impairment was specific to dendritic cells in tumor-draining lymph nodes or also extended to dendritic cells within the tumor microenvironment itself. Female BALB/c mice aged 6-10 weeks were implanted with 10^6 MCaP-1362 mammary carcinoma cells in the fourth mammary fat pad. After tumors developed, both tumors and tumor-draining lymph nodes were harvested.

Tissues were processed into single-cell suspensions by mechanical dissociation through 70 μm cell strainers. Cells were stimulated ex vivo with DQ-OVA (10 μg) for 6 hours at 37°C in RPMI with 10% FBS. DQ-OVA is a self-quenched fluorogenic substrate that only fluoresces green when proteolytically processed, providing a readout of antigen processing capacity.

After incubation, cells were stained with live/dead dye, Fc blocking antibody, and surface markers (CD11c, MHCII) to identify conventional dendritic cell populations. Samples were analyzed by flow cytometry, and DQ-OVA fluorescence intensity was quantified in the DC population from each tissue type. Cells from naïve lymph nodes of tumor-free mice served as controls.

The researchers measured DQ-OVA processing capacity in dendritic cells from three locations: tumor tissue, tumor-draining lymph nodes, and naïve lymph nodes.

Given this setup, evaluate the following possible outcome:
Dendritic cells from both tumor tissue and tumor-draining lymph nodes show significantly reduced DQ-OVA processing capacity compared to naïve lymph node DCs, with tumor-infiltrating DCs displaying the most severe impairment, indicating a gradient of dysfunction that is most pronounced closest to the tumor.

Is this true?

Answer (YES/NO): NO